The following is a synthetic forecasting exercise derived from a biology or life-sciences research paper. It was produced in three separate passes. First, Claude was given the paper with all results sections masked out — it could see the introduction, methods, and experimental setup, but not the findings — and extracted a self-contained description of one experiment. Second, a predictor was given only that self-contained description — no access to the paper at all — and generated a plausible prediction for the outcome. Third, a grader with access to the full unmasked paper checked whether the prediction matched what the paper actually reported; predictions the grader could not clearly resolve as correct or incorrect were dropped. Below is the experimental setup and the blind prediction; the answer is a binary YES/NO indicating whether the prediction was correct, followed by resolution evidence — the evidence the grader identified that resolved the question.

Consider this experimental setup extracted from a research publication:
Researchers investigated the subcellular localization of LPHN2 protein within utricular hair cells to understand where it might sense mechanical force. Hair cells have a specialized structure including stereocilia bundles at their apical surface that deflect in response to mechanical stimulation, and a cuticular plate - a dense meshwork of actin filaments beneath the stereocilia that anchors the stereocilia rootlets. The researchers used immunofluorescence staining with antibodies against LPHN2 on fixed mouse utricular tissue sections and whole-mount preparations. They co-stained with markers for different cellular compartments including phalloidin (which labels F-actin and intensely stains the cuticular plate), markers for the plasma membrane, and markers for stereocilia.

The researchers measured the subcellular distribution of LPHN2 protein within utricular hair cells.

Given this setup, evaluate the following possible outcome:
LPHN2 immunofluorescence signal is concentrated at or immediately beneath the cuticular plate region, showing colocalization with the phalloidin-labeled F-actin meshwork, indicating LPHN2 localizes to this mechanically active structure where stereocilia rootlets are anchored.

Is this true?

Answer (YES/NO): YES